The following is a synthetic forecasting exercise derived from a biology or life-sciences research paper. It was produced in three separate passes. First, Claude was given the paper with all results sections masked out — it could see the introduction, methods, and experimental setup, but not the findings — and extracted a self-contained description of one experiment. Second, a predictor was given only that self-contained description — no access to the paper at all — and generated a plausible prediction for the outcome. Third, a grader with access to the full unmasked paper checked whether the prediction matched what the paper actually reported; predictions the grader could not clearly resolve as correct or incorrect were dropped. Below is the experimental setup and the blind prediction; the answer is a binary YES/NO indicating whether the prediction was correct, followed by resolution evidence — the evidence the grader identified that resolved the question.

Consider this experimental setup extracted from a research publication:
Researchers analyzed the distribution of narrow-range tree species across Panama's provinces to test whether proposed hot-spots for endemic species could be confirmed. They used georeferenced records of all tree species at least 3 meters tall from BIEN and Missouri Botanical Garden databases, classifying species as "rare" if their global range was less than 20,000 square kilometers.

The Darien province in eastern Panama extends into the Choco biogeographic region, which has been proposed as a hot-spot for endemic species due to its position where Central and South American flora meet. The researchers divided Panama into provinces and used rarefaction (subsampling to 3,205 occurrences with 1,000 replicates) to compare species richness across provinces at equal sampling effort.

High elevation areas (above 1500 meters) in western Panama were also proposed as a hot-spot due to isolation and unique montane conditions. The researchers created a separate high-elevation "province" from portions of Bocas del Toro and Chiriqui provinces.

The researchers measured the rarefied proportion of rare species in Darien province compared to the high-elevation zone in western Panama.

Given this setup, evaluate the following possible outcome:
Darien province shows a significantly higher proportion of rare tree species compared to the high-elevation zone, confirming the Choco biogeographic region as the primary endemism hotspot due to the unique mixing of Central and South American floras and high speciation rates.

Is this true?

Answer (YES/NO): NO